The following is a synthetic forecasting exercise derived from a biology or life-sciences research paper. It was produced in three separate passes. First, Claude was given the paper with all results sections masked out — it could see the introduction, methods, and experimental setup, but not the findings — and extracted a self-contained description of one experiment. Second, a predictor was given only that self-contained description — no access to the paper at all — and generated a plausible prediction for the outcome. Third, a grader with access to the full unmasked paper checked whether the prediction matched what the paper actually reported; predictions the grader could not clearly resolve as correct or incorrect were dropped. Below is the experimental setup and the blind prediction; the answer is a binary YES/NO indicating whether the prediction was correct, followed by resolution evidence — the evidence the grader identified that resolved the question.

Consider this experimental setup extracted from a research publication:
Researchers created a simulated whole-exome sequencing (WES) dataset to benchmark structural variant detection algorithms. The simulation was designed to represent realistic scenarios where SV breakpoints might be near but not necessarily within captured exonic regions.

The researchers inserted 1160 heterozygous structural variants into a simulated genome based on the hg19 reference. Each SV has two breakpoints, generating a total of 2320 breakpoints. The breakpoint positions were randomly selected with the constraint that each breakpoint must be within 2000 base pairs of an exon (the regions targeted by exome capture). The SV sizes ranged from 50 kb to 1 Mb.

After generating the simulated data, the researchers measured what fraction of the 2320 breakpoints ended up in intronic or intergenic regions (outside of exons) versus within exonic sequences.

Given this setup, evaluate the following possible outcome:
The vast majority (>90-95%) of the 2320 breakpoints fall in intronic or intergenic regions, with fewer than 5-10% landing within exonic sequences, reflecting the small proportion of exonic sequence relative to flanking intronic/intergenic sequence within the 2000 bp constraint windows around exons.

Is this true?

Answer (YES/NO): NO